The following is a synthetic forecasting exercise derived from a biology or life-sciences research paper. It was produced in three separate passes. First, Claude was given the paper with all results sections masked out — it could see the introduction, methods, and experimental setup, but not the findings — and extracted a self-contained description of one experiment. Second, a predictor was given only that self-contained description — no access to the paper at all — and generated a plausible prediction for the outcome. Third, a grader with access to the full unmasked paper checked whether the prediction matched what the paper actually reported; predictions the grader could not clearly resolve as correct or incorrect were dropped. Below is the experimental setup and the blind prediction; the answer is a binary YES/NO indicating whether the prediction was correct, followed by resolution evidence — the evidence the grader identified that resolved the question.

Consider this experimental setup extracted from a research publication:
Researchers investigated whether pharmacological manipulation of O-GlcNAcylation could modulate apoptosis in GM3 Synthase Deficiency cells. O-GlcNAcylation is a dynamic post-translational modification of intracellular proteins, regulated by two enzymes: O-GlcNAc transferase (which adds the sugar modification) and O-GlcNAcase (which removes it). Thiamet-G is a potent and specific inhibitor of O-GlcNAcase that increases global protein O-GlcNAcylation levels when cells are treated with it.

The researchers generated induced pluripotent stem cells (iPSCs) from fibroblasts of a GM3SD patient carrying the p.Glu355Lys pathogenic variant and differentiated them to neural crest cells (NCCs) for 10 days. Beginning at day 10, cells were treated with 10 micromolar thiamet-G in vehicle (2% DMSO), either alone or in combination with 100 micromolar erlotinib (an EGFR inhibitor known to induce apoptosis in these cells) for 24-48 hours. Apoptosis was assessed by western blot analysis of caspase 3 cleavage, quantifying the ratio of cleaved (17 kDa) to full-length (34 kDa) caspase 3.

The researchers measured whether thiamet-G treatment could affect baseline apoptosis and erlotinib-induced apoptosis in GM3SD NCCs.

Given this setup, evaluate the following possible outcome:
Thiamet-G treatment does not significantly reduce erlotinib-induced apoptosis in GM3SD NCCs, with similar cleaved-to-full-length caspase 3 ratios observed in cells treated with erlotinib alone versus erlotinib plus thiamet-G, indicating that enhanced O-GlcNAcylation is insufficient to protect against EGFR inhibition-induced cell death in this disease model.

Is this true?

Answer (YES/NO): NO